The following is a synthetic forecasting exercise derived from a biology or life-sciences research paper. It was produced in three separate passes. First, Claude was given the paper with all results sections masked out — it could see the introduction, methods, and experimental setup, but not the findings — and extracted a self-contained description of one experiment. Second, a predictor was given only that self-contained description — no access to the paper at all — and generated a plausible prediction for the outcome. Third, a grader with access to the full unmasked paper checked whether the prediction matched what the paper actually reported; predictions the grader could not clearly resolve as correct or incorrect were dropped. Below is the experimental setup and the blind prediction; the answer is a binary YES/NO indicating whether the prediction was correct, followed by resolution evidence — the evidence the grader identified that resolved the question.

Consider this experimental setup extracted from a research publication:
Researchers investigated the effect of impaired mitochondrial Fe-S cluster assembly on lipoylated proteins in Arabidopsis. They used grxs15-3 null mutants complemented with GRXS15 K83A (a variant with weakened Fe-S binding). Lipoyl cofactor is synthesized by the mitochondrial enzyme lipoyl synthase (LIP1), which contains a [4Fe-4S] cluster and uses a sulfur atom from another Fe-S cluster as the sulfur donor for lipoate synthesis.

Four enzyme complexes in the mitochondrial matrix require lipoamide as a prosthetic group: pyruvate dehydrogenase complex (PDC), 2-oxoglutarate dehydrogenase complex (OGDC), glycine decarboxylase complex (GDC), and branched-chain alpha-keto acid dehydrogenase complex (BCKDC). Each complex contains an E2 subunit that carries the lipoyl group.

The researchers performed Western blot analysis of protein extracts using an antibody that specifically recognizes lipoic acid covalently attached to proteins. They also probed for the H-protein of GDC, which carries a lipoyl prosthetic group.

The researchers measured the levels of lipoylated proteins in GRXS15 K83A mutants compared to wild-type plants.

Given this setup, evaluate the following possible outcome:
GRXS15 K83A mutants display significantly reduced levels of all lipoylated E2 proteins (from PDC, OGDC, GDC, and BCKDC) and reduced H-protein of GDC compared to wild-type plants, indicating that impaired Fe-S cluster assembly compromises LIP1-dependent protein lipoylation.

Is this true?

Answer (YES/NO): NO